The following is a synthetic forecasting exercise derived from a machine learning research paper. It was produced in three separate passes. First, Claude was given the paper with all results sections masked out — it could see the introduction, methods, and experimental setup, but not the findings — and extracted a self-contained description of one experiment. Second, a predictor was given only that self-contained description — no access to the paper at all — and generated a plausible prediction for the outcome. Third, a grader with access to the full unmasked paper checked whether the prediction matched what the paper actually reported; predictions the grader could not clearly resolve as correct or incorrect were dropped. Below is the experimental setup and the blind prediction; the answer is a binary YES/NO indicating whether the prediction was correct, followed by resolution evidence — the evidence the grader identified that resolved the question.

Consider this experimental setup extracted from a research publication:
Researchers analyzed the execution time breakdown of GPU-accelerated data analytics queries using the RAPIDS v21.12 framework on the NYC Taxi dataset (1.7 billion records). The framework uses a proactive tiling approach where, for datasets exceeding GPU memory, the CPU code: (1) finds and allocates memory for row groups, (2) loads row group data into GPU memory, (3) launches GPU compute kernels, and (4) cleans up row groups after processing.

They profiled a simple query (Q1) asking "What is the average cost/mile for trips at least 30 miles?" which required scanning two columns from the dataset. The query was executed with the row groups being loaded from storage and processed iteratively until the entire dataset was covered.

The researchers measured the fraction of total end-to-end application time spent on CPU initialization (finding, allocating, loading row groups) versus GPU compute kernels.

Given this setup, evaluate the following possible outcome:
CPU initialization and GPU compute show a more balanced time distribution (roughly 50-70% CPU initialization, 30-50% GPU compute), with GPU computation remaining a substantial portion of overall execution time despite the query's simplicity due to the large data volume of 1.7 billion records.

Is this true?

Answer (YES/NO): NO